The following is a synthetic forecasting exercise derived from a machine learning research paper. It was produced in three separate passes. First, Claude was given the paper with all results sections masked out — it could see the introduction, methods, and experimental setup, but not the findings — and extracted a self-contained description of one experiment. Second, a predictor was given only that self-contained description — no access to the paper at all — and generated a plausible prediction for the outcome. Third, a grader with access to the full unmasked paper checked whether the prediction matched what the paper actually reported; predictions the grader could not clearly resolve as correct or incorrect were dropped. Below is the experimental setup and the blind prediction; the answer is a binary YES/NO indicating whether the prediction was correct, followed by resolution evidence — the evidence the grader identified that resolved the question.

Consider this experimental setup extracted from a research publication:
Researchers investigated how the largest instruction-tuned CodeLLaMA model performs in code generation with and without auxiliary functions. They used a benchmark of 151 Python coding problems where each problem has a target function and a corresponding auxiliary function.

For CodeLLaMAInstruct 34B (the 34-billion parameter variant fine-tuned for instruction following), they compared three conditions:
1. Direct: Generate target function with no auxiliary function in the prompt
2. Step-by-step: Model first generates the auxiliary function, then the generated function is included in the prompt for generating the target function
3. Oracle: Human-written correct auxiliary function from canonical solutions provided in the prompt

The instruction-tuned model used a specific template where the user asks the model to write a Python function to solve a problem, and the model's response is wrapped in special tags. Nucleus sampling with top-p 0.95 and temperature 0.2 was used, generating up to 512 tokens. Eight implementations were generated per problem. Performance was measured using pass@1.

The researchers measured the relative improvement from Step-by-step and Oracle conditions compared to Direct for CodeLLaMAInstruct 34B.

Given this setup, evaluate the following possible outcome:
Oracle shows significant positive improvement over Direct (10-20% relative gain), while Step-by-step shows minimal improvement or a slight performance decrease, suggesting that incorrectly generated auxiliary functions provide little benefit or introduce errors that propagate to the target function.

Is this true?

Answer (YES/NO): YES